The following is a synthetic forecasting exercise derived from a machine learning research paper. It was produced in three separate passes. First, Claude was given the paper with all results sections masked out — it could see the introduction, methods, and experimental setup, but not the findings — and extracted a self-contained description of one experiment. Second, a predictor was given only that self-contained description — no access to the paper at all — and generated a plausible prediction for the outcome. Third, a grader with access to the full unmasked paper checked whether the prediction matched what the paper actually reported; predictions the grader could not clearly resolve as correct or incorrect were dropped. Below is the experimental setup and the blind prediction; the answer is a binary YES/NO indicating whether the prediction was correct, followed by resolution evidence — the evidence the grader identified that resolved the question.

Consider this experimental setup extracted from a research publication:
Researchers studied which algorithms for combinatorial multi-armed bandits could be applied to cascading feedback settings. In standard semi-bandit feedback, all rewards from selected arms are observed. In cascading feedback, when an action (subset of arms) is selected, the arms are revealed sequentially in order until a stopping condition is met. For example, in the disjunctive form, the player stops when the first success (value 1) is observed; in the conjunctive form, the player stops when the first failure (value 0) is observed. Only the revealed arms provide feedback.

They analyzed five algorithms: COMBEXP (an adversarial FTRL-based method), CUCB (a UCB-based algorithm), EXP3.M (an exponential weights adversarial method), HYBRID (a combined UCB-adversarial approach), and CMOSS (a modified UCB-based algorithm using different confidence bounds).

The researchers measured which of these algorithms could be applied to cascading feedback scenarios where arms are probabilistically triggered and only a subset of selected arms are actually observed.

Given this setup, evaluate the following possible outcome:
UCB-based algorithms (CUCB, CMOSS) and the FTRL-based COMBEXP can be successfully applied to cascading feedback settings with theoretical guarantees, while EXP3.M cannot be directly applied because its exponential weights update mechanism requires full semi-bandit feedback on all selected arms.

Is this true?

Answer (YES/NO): NO